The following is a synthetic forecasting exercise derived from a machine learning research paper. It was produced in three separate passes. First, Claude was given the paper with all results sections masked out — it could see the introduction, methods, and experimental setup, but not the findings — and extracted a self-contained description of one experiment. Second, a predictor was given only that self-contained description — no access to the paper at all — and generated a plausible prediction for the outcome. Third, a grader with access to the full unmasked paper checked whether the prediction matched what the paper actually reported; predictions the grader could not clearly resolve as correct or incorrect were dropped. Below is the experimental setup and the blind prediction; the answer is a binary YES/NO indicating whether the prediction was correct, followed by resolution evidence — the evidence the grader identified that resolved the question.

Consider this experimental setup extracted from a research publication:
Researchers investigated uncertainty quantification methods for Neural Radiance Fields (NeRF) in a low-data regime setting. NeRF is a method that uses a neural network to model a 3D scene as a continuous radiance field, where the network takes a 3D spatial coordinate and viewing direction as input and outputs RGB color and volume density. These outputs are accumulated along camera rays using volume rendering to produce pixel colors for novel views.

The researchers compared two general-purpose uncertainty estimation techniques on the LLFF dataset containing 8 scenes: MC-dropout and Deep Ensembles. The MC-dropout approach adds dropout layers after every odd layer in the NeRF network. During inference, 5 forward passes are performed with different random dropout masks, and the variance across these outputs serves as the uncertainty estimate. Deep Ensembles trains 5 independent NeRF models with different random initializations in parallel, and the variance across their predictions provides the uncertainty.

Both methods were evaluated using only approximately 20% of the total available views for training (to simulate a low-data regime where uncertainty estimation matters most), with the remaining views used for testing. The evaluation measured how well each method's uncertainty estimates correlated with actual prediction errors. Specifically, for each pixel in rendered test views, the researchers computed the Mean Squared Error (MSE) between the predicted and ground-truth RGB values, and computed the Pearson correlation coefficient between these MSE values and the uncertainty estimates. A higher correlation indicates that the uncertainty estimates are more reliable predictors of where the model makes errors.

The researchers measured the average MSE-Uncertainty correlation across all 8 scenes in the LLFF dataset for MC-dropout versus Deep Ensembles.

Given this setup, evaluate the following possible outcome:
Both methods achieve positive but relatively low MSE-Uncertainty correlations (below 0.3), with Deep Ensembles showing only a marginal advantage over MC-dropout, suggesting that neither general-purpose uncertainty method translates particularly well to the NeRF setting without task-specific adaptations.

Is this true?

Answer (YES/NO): NO